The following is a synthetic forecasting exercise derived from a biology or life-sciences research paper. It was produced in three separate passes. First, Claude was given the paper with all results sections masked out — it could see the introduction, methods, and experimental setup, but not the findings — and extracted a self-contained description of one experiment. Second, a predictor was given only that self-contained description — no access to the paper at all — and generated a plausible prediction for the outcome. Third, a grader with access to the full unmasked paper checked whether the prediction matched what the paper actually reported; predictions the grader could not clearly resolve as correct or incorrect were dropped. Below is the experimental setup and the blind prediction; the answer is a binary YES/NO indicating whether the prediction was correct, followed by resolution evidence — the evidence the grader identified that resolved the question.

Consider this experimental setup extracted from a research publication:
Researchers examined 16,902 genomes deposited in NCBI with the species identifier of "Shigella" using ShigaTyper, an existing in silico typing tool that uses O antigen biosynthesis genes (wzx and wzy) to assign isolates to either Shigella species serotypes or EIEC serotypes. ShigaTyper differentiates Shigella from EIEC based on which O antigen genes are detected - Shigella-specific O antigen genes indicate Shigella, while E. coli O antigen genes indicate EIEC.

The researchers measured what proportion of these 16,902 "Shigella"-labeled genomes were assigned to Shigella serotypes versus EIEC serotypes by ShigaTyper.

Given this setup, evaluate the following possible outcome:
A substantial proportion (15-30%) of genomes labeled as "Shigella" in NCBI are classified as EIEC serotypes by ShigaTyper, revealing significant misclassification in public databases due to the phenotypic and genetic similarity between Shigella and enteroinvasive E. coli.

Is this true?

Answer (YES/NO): NO